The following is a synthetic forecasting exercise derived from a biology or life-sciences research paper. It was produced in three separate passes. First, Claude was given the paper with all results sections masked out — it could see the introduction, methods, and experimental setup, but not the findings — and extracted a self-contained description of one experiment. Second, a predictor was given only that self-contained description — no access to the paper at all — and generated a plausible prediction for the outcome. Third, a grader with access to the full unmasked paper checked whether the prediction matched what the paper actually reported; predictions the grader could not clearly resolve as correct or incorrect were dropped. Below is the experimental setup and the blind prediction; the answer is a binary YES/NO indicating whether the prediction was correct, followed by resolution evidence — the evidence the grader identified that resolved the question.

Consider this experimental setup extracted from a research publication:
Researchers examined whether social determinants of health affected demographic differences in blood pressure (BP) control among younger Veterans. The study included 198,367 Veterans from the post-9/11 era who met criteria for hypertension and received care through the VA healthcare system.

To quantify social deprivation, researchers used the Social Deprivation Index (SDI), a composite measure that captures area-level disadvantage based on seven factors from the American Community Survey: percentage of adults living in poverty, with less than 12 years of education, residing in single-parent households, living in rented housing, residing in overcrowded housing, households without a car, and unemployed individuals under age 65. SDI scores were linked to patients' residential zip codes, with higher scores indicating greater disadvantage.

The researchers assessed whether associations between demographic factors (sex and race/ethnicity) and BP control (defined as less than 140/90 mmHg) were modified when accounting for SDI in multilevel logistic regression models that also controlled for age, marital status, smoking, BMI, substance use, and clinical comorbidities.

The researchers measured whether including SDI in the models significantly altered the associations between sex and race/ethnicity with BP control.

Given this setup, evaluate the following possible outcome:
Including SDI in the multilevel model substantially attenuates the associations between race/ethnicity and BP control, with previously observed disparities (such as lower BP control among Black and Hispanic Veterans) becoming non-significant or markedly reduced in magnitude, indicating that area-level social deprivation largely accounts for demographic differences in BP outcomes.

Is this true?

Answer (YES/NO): NO